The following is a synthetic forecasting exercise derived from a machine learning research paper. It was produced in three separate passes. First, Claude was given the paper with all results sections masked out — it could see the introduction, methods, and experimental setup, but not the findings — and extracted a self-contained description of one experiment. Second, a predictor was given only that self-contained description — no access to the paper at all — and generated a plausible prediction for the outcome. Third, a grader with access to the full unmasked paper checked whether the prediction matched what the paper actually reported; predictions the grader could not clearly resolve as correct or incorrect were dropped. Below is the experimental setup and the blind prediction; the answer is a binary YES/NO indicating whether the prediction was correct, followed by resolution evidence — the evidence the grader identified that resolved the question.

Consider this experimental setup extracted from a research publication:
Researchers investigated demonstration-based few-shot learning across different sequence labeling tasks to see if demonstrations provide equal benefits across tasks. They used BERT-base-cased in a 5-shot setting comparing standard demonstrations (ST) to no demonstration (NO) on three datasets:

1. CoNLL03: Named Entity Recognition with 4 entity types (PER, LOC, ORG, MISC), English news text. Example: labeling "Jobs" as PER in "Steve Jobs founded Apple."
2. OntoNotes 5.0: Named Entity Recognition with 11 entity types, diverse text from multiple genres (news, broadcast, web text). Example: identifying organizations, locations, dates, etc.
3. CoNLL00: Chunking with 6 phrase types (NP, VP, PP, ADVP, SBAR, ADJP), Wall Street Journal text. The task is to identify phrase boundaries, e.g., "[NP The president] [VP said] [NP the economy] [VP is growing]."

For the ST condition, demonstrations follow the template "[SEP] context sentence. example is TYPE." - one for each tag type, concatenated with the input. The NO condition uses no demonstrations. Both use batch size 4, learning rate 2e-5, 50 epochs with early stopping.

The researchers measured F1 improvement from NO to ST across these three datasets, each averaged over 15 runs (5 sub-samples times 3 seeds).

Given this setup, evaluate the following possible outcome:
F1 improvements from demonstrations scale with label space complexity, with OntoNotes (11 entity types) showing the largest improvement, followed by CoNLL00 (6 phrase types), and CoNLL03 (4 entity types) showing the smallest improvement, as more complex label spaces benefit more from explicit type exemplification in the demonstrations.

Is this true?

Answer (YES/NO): NO